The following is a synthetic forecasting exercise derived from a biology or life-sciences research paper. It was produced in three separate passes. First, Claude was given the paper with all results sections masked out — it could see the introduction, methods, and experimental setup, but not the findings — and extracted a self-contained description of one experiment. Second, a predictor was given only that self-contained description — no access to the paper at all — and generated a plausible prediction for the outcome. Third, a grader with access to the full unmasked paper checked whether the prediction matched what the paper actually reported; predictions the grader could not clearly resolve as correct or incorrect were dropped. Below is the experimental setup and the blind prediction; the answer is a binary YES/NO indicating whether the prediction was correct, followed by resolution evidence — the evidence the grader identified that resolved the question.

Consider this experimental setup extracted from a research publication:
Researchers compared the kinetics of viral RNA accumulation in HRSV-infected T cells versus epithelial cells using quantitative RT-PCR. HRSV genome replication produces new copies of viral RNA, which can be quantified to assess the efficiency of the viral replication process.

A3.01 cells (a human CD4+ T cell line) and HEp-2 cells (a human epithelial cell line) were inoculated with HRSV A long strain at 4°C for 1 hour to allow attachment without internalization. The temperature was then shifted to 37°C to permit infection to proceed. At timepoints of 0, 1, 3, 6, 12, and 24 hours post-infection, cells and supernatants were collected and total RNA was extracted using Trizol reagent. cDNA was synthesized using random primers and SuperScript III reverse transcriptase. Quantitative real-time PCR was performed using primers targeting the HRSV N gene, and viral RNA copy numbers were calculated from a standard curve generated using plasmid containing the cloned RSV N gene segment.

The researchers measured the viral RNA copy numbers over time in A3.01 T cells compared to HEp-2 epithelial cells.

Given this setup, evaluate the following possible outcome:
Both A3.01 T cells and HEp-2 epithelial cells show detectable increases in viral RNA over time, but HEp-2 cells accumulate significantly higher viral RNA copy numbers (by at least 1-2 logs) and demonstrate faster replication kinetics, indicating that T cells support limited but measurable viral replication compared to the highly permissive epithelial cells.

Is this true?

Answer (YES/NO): NO